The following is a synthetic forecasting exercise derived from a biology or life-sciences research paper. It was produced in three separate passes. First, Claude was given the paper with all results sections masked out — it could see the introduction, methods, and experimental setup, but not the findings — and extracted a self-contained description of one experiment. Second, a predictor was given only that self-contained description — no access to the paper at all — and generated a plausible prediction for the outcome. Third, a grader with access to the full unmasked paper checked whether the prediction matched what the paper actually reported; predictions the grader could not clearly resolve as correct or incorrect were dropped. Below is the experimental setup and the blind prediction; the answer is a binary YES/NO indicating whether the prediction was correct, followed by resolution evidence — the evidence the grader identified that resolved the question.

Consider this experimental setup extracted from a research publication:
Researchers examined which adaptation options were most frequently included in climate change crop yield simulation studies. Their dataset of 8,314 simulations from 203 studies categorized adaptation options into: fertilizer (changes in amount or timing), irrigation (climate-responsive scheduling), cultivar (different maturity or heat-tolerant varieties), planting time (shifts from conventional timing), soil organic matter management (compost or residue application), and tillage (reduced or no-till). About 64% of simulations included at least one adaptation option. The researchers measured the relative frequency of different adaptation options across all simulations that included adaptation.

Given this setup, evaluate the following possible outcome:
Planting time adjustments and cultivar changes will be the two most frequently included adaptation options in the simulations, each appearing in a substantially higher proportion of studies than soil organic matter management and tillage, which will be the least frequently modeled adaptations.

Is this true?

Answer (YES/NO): NO